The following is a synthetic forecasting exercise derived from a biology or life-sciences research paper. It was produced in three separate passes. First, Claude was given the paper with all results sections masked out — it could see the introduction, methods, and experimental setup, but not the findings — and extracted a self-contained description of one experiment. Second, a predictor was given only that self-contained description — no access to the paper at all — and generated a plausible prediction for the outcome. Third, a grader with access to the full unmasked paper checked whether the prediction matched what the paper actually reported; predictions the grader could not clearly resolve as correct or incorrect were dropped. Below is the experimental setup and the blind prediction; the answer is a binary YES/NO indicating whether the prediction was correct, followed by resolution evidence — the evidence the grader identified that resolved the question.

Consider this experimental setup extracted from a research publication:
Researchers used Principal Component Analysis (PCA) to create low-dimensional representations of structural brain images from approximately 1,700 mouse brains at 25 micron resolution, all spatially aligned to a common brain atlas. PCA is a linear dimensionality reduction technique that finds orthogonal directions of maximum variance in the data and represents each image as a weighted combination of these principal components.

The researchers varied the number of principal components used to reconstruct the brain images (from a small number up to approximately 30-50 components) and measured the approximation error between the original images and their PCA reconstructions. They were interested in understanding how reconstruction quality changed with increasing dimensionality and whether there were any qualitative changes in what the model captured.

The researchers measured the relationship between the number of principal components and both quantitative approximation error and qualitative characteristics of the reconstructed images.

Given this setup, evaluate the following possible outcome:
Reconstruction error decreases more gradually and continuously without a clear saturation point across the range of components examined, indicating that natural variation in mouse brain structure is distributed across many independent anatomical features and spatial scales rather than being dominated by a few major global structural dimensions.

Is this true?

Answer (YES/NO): NO